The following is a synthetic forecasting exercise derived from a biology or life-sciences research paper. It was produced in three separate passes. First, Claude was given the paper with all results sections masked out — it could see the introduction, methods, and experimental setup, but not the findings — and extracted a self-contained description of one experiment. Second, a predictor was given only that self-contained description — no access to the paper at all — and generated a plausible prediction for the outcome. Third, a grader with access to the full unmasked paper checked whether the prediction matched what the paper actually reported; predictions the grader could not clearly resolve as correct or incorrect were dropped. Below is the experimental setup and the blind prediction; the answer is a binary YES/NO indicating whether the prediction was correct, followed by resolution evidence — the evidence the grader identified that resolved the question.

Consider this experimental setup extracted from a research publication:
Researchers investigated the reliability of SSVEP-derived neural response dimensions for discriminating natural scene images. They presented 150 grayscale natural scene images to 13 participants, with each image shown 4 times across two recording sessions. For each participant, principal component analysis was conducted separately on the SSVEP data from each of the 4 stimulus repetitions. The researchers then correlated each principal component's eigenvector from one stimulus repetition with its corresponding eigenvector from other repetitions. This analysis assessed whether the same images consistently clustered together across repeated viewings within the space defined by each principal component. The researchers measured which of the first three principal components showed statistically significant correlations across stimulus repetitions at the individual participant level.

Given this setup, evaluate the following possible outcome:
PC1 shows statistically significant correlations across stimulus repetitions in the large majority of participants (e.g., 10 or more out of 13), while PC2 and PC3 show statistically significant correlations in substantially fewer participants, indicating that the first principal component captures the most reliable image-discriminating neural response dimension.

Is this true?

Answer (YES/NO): NO